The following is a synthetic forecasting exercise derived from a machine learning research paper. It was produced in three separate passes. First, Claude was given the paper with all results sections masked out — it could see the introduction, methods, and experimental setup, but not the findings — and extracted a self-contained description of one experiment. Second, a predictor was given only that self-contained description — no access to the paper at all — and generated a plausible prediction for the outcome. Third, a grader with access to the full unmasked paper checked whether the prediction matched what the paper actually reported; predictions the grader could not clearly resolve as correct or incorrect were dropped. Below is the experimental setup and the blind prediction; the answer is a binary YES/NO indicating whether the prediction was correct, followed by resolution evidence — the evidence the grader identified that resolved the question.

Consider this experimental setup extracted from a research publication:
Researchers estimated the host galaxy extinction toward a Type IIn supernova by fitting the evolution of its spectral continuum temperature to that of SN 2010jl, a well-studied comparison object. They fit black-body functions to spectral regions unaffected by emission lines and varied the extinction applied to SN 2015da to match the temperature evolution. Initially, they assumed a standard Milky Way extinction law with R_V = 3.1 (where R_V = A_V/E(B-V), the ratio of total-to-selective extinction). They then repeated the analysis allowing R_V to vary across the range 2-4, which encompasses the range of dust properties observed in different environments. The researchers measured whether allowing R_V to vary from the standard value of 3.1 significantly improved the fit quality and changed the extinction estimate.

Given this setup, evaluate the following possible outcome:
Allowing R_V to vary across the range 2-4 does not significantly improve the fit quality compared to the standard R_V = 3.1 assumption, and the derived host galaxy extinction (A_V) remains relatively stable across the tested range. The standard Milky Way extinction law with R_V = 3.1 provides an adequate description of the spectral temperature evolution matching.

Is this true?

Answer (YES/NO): YES